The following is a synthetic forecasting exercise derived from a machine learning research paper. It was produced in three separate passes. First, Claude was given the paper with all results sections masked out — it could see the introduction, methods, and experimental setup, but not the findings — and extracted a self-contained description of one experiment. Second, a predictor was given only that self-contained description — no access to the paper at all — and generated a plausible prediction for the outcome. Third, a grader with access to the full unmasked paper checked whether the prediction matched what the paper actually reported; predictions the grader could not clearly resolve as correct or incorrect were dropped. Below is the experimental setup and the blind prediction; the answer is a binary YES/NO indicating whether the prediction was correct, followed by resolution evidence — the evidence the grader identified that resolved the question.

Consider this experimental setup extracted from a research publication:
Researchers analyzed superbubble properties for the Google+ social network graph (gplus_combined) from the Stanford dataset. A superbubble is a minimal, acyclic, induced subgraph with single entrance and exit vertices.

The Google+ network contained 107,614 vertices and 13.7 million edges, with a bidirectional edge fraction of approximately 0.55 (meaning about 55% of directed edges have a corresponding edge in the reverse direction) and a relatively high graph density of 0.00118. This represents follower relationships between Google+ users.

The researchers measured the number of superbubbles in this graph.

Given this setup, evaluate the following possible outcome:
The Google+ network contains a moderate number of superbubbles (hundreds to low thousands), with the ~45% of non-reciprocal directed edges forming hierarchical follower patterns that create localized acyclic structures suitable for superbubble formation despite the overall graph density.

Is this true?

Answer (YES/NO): NO